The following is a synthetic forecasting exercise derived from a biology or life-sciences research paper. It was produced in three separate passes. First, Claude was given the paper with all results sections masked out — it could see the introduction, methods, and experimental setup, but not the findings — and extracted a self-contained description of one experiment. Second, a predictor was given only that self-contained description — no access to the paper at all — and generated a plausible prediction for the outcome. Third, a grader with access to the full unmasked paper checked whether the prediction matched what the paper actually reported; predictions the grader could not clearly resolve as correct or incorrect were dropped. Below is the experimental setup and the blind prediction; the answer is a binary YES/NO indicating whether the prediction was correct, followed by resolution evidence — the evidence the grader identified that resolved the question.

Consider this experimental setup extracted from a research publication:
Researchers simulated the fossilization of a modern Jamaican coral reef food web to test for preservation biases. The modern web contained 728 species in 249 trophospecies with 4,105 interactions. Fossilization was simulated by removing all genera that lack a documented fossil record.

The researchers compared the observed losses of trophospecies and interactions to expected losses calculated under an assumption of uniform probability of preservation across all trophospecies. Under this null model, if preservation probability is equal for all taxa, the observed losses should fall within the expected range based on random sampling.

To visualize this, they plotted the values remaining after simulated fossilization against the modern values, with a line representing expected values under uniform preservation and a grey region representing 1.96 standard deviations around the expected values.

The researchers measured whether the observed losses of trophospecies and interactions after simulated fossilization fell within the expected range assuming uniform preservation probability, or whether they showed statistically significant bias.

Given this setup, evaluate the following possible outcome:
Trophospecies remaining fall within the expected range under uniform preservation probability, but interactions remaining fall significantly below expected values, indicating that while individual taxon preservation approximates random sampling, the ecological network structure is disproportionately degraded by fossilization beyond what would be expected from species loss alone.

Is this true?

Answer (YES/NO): NO